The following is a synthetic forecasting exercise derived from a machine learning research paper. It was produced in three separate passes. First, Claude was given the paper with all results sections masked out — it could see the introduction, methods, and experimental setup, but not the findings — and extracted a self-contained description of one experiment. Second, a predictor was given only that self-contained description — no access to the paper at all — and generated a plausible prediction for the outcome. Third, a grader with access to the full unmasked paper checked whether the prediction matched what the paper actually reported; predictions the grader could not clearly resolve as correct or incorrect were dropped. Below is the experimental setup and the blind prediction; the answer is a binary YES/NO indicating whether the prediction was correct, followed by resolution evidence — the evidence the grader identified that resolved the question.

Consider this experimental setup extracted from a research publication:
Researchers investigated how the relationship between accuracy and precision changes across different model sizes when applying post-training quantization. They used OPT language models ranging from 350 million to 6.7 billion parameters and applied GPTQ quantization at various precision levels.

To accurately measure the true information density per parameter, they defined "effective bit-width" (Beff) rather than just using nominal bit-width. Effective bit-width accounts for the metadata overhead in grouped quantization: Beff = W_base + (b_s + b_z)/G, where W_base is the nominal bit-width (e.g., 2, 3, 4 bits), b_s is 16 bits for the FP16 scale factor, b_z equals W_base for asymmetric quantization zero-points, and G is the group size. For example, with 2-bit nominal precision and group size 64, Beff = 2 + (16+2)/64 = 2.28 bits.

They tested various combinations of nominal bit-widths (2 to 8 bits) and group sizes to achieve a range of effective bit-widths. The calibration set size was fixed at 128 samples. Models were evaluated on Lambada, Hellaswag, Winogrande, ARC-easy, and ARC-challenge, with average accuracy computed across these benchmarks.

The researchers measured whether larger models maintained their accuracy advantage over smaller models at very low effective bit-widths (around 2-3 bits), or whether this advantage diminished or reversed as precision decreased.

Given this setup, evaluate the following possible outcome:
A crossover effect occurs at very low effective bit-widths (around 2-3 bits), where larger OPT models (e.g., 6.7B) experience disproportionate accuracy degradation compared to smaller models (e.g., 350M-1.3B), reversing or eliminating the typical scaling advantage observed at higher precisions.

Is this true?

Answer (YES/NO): NO